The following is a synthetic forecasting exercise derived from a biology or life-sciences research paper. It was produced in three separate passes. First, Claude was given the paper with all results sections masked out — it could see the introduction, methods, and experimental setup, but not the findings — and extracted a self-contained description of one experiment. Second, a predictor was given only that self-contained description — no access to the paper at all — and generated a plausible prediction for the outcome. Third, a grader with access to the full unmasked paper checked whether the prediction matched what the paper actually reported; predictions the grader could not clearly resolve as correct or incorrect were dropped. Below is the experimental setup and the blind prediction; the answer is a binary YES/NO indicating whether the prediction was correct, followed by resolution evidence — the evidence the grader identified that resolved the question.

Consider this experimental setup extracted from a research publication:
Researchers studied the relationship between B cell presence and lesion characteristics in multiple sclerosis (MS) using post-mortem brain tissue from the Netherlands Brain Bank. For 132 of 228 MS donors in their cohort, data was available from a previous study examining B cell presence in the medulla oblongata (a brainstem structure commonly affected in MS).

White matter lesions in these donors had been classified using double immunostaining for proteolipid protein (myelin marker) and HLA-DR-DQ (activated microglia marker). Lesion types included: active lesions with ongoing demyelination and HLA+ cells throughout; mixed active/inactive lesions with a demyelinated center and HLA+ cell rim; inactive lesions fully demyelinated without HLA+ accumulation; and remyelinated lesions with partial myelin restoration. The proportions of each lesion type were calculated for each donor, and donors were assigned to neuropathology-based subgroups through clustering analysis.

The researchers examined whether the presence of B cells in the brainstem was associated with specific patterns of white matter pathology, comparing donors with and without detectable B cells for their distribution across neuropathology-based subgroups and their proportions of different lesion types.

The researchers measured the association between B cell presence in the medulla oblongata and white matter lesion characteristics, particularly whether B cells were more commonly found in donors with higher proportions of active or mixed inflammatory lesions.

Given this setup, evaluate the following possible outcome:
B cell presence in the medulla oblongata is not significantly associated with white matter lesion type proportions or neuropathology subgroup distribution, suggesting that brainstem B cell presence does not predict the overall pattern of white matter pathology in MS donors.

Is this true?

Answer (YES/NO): NO